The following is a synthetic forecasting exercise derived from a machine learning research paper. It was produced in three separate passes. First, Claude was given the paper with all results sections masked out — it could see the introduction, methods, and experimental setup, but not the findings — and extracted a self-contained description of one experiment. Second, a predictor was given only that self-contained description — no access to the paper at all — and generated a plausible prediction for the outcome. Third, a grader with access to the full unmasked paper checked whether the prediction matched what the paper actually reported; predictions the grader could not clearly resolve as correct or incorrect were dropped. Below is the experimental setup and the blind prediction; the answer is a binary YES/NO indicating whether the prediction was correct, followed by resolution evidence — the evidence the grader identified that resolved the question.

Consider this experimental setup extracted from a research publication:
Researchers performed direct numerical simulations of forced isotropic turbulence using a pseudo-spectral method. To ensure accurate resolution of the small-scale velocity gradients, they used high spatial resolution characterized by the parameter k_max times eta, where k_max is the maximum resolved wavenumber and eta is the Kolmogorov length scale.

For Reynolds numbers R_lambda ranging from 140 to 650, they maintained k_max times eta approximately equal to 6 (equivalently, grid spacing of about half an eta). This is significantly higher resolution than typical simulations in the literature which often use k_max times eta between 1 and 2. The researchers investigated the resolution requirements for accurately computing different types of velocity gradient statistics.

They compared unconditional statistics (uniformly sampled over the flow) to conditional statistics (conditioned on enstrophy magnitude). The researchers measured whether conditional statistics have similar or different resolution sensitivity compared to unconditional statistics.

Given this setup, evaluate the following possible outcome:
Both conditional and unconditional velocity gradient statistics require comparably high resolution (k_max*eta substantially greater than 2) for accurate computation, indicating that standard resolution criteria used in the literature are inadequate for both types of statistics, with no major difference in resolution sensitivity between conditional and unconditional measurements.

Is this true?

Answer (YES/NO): NO